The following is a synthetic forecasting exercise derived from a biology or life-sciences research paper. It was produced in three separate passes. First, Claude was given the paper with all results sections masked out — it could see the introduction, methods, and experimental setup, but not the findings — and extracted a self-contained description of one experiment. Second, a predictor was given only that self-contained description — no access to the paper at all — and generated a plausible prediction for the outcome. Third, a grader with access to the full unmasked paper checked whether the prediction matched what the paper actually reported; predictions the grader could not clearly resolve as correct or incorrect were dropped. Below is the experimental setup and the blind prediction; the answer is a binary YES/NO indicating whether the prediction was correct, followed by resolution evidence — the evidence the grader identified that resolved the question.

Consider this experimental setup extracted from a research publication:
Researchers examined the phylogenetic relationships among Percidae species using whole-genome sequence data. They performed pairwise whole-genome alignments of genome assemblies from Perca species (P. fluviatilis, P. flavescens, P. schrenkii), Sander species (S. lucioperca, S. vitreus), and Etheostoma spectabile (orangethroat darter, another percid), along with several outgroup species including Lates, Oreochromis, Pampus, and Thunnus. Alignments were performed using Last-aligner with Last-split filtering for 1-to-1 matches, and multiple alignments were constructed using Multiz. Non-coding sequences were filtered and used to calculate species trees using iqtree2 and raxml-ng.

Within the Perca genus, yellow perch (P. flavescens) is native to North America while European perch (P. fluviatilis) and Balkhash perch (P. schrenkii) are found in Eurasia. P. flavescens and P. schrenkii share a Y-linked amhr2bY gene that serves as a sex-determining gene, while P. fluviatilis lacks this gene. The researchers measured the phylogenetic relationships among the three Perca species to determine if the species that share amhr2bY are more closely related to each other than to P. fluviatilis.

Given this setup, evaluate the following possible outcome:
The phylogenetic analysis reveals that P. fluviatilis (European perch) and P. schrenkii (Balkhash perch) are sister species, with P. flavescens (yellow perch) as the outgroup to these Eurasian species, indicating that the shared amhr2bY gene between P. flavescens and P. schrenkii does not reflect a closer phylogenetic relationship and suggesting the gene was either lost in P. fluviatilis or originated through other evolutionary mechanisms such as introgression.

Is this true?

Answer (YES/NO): NO